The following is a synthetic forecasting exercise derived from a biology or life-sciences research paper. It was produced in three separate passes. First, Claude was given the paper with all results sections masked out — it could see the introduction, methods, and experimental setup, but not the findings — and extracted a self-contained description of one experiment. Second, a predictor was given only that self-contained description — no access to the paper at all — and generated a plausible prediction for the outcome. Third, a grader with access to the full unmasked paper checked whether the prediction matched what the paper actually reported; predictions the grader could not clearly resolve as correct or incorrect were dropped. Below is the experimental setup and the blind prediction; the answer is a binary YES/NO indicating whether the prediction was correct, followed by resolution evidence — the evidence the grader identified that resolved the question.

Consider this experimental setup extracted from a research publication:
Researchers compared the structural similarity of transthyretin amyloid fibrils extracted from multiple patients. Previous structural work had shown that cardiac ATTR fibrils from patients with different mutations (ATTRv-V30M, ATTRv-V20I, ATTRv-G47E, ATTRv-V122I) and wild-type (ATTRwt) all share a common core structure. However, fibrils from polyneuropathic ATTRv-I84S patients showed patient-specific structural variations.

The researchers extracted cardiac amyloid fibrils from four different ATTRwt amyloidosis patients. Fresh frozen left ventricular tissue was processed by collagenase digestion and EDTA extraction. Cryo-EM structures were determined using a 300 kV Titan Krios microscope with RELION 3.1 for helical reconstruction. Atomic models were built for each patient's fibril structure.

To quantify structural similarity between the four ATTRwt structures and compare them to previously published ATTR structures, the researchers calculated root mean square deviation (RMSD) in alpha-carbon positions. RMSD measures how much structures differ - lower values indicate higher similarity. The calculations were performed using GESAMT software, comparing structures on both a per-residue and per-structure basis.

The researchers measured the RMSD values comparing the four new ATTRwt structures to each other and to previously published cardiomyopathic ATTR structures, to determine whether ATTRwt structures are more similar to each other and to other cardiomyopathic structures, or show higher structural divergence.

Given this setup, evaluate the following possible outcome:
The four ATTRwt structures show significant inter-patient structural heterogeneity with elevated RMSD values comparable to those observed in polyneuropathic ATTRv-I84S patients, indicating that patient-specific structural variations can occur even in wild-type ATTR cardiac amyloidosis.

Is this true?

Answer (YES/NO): NO